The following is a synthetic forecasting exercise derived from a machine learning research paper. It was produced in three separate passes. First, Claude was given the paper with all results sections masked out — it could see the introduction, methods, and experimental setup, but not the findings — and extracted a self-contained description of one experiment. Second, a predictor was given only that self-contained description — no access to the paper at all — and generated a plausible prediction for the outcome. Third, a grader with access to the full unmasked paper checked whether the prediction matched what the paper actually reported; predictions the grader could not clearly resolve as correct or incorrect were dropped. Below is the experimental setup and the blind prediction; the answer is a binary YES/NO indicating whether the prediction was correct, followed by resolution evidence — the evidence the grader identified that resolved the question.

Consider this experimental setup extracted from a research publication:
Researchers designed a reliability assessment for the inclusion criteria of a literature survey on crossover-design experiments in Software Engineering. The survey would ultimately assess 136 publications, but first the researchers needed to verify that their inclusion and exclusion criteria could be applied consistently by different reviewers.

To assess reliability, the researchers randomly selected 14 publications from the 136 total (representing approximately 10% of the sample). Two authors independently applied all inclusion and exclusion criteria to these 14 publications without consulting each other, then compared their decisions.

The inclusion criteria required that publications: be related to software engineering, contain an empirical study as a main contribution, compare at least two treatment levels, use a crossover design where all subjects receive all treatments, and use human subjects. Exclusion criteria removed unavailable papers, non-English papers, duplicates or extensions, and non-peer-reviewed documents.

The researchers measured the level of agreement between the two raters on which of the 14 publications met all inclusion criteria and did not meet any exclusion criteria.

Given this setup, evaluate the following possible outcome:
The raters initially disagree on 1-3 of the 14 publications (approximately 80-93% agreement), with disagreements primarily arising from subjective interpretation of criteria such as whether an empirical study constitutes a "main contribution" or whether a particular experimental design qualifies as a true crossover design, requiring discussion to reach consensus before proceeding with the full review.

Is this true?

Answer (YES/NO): NO